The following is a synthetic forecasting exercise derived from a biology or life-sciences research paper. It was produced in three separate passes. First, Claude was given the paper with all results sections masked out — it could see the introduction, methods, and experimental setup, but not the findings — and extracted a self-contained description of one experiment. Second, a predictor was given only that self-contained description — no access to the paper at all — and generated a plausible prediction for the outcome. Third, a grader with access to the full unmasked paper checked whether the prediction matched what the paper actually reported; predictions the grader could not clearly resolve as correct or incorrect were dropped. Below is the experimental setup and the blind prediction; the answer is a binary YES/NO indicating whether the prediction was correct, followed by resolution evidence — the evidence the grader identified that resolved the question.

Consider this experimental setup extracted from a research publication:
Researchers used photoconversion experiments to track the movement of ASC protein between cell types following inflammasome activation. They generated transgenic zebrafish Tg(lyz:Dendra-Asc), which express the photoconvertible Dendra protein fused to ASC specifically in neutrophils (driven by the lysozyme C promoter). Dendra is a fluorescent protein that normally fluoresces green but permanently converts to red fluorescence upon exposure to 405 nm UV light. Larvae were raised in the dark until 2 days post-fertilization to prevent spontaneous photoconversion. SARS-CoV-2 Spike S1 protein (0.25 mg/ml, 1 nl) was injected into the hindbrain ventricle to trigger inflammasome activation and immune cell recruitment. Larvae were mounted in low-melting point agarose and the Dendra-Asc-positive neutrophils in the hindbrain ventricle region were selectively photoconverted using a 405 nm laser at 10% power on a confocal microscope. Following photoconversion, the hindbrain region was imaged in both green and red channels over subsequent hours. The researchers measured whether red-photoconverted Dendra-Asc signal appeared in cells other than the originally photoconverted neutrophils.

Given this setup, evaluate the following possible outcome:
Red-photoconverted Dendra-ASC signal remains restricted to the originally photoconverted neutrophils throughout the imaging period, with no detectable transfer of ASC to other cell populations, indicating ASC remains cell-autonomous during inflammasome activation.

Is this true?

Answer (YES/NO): NO